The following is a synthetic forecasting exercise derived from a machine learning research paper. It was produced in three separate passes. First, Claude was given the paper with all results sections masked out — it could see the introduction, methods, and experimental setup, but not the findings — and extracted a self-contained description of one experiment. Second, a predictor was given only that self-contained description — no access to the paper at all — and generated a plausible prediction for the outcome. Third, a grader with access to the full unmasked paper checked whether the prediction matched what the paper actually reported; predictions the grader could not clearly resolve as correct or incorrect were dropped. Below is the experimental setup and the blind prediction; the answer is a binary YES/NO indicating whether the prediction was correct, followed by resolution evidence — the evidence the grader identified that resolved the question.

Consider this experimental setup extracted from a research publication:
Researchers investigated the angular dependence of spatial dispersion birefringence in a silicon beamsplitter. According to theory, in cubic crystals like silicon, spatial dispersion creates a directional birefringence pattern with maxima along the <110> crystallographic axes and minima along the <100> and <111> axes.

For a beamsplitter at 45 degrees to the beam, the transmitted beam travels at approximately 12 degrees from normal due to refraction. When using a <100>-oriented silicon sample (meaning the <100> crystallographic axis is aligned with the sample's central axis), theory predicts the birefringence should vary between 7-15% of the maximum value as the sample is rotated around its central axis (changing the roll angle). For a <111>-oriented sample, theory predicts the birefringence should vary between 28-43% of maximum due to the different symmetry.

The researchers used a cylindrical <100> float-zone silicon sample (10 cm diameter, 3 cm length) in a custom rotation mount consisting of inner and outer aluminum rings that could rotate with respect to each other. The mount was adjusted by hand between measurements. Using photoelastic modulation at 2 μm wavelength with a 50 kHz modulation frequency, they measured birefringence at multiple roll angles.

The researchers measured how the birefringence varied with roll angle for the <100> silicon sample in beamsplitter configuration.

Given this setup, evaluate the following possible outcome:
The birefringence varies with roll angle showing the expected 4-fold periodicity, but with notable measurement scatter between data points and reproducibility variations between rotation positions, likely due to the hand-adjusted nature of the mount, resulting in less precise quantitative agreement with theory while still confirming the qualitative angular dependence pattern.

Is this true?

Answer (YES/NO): NO